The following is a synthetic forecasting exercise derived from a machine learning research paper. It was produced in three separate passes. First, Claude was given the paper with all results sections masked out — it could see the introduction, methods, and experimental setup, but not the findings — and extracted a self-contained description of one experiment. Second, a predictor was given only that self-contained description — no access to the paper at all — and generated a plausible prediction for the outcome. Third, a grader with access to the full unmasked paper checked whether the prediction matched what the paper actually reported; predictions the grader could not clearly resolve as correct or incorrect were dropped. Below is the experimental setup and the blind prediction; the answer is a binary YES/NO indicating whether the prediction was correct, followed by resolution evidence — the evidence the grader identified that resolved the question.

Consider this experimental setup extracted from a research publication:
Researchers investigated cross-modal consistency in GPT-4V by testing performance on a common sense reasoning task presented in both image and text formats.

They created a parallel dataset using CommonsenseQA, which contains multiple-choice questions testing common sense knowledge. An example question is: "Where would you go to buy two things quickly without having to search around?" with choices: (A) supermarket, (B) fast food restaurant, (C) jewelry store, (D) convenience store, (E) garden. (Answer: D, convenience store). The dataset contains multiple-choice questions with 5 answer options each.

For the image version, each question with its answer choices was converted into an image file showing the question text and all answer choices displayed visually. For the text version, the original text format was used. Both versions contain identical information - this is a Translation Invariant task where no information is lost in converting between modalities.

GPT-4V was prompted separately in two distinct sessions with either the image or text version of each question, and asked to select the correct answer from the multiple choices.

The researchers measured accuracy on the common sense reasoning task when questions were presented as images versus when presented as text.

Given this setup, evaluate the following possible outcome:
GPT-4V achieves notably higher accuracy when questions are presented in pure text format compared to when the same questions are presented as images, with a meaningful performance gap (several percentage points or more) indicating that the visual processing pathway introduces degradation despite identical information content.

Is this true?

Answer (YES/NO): NO